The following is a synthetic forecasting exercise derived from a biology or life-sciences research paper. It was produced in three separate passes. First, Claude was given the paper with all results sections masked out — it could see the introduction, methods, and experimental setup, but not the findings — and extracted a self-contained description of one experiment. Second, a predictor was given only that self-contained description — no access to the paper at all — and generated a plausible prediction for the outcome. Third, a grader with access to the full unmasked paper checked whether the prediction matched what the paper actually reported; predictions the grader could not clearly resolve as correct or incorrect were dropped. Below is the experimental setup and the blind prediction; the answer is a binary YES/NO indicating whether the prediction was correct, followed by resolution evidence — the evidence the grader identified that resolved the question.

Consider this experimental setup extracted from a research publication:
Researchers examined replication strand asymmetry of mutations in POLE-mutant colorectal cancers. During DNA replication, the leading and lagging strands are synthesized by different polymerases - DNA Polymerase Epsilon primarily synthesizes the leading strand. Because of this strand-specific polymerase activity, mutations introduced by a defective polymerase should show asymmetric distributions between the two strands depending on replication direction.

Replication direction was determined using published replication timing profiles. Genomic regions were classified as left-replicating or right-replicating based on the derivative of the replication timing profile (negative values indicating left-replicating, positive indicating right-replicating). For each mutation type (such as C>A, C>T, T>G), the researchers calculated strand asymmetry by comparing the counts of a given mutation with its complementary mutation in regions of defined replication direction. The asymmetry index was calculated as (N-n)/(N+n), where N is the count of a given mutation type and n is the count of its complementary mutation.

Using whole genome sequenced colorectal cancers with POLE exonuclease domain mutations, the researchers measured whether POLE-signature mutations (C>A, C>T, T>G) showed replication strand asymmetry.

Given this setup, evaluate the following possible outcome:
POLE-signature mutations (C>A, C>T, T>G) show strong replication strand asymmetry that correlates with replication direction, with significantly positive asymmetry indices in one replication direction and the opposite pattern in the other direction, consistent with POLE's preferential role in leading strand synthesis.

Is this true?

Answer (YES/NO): YES